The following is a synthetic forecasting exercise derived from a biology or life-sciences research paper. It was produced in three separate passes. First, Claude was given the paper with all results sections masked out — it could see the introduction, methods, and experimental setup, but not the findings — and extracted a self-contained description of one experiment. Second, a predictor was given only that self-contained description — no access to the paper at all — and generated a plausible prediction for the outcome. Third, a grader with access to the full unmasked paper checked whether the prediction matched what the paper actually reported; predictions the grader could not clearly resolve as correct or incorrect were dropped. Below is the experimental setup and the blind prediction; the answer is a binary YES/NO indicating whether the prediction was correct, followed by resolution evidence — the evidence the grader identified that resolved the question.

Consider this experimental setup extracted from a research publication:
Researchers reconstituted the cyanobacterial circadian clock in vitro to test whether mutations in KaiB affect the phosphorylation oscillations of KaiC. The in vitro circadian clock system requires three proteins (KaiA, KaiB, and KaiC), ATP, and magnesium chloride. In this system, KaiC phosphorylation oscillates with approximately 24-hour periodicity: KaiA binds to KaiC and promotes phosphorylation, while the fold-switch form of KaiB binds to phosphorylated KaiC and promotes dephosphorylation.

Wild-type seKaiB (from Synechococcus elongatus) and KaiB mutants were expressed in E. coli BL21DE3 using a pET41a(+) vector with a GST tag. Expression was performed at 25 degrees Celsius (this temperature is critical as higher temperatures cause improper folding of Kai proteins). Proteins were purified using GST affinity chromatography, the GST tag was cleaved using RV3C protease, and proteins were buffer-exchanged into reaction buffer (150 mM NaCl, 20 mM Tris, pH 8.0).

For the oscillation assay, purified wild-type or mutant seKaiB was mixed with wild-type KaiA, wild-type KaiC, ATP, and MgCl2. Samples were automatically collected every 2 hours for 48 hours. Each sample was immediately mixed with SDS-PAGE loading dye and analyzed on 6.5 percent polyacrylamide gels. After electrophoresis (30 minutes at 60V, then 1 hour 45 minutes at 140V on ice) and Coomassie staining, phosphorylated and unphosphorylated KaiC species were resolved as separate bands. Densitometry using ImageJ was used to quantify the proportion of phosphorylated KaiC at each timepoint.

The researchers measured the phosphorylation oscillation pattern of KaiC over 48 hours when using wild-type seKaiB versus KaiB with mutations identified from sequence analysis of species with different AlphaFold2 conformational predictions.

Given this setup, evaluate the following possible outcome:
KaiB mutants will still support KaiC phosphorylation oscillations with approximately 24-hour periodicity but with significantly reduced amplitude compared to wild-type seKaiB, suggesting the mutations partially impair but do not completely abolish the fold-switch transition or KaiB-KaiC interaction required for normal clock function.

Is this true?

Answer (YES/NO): NO